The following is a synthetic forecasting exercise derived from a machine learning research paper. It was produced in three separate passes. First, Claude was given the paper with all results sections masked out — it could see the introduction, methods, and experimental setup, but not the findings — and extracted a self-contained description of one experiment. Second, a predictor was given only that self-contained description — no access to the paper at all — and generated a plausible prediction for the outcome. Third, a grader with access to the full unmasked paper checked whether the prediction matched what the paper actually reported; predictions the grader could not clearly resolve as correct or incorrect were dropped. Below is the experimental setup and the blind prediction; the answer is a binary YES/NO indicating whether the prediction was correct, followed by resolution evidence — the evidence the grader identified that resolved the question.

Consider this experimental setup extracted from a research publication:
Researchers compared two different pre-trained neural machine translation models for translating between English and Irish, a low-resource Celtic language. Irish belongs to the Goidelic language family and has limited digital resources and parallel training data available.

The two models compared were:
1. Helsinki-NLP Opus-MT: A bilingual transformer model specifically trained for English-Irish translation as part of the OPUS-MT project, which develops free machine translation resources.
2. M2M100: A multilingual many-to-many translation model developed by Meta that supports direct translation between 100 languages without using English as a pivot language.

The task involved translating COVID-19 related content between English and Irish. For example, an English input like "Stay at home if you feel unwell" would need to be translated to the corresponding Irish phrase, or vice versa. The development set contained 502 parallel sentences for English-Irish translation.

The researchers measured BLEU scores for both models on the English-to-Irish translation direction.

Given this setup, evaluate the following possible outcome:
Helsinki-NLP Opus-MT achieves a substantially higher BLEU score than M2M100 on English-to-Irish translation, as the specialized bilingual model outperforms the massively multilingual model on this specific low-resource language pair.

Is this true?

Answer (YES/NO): YES